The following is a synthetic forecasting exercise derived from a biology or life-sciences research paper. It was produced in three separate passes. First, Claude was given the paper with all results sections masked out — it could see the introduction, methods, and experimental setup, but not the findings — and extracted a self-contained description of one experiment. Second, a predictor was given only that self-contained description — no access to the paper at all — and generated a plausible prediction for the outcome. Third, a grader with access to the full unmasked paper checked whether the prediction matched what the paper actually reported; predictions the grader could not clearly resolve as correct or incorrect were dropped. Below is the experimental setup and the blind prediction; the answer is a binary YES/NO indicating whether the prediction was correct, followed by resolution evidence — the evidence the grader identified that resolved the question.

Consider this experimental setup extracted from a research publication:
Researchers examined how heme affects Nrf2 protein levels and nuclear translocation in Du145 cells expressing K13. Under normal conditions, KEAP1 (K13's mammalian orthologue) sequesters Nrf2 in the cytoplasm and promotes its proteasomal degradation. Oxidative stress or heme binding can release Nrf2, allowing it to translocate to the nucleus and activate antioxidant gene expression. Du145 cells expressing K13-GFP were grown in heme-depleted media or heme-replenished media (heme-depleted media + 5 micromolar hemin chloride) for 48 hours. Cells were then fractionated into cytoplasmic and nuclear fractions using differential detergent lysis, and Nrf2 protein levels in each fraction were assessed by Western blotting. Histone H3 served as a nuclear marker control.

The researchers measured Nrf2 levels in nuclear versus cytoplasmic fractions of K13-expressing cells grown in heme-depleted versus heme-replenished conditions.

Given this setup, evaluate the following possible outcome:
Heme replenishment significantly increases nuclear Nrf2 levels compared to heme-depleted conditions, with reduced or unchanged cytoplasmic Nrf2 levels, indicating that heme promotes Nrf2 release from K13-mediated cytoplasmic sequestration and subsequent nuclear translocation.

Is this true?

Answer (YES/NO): YES